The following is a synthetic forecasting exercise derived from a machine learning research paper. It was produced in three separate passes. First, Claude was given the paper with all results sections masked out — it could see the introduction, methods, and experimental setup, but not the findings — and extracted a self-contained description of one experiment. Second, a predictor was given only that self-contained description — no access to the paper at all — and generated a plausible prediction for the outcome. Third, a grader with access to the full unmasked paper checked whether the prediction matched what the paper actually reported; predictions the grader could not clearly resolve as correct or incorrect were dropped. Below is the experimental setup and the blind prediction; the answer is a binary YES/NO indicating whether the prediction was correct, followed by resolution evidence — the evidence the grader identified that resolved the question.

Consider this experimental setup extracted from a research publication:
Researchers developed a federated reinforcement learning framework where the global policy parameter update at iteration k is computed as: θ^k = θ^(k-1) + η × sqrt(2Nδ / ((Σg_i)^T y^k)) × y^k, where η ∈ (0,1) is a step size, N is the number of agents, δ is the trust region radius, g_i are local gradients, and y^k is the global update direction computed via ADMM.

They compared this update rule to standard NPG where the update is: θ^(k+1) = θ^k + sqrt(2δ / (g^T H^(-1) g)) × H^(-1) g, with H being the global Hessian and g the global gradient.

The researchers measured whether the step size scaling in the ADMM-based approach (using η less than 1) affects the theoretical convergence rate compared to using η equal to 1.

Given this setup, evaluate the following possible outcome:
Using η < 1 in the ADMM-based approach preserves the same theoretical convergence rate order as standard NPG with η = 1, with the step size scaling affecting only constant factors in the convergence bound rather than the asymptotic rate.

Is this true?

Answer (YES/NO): YES